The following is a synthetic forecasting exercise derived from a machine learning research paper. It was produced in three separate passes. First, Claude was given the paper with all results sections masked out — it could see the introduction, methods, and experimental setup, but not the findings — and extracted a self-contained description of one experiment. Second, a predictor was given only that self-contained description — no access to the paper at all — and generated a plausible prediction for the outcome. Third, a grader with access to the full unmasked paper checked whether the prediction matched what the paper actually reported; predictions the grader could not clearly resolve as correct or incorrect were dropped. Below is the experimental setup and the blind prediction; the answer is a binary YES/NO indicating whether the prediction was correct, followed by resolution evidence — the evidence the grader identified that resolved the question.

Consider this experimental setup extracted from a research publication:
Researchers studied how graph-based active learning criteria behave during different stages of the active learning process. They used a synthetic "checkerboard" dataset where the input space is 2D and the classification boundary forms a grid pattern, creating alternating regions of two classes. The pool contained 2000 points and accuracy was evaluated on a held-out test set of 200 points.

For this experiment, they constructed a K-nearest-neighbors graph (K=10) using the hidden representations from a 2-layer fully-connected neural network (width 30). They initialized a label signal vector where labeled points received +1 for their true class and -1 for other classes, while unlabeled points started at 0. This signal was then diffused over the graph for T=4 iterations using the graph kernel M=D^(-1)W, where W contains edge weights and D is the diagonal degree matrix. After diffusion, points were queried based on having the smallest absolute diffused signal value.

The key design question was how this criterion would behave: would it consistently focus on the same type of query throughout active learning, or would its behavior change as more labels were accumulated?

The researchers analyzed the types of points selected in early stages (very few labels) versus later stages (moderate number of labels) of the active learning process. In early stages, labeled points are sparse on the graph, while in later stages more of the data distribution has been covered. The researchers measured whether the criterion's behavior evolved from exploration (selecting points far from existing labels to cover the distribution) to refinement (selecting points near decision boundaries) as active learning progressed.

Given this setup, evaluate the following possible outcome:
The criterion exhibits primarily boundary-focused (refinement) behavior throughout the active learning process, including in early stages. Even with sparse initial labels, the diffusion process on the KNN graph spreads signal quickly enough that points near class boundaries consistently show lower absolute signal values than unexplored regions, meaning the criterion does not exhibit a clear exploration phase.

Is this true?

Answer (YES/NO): NO